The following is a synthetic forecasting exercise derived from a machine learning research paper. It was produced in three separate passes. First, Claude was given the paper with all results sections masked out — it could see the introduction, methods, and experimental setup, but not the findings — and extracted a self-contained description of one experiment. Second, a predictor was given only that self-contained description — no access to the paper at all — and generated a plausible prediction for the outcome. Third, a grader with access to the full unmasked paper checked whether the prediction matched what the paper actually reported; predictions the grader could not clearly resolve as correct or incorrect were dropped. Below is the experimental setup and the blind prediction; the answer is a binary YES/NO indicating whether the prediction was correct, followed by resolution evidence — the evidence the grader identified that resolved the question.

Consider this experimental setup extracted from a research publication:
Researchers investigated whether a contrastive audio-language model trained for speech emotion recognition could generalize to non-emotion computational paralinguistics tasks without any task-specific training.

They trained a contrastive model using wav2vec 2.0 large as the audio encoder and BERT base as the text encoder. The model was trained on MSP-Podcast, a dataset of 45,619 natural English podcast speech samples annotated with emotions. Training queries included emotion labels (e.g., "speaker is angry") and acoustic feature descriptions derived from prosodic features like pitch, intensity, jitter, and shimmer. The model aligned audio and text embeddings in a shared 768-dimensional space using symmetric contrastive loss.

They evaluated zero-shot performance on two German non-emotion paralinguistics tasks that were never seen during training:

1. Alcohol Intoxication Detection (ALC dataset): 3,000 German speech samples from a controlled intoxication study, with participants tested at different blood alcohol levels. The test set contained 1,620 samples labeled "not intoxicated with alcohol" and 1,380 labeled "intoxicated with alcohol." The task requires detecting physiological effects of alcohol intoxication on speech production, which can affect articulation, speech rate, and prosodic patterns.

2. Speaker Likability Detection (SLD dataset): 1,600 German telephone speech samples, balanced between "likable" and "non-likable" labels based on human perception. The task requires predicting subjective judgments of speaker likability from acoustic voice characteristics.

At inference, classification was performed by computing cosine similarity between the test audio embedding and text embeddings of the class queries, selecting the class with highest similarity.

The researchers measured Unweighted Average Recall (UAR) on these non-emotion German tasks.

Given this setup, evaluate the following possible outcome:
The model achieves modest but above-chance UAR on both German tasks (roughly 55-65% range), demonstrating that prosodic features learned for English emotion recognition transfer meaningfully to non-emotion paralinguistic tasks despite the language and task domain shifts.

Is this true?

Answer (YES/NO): NO